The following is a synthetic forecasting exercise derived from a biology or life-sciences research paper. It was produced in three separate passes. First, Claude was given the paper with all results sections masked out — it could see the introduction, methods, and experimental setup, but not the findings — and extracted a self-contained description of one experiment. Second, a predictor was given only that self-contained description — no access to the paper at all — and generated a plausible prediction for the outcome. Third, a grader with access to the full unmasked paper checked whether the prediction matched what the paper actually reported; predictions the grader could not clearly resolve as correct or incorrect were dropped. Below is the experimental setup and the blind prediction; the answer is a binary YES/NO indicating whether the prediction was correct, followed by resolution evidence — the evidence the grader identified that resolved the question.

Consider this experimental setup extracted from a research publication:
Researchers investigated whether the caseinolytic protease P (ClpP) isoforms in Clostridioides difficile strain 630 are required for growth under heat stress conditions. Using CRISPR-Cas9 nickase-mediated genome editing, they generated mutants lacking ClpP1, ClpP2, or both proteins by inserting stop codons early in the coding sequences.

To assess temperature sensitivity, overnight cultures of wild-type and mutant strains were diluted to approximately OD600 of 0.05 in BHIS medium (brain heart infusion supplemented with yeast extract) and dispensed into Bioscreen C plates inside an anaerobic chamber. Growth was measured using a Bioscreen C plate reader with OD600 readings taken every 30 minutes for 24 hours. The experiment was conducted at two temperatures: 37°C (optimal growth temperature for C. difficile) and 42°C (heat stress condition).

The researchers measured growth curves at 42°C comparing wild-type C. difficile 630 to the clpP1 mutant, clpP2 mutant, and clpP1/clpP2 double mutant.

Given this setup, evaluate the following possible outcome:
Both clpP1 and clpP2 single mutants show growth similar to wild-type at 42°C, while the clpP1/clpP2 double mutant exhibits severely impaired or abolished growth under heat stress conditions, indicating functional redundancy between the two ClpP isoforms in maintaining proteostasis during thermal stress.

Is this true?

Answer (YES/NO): NO